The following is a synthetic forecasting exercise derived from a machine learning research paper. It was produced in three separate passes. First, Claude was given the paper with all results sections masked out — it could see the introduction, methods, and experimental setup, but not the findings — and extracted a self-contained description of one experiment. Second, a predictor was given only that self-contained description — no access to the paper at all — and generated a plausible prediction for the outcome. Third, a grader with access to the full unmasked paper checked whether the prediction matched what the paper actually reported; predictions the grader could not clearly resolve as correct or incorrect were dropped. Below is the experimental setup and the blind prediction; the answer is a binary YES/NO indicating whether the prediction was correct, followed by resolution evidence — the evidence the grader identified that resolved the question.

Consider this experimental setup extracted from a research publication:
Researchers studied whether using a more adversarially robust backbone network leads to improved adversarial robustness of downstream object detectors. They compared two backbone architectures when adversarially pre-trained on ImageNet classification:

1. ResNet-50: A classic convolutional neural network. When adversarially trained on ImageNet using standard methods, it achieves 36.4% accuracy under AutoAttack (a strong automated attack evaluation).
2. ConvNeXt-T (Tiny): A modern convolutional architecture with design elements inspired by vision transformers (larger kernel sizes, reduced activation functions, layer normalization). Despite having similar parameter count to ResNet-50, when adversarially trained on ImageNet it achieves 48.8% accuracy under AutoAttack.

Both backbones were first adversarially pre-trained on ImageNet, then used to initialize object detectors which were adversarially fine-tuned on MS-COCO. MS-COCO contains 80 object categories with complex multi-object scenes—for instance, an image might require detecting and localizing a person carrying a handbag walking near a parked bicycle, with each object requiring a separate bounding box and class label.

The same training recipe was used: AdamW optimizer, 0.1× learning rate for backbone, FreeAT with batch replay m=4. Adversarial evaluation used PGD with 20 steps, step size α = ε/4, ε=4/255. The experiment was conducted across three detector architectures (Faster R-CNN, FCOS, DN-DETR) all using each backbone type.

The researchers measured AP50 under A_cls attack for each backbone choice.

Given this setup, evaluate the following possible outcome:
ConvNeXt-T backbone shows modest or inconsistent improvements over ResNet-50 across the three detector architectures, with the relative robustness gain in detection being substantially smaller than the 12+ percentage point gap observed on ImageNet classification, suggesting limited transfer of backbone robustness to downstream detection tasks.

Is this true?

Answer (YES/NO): NO